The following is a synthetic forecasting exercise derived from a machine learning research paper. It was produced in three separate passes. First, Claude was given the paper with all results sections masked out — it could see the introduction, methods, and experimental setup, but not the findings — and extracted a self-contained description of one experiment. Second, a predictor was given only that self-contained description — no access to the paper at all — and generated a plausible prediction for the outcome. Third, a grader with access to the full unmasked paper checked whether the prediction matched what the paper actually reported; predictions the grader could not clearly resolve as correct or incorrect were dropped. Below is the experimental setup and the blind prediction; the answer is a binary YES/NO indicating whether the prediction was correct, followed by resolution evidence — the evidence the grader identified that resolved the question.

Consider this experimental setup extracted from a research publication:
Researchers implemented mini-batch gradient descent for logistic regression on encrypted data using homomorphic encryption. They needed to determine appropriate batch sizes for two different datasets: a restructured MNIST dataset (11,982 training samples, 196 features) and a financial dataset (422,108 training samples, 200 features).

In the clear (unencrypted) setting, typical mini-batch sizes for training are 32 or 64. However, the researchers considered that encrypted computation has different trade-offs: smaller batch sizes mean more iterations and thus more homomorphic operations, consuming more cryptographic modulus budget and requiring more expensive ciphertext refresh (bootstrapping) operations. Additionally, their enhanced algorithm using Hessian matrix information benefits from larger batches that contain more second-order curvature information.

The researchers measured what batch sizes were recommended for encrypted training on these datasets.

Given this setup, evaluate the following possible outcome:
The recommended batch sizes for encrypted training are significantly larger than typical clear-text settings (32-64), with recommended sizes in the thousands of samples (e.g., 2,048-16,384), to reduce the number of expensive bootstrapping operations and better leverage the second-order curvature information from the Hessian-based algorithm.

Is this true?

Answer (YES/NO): NO